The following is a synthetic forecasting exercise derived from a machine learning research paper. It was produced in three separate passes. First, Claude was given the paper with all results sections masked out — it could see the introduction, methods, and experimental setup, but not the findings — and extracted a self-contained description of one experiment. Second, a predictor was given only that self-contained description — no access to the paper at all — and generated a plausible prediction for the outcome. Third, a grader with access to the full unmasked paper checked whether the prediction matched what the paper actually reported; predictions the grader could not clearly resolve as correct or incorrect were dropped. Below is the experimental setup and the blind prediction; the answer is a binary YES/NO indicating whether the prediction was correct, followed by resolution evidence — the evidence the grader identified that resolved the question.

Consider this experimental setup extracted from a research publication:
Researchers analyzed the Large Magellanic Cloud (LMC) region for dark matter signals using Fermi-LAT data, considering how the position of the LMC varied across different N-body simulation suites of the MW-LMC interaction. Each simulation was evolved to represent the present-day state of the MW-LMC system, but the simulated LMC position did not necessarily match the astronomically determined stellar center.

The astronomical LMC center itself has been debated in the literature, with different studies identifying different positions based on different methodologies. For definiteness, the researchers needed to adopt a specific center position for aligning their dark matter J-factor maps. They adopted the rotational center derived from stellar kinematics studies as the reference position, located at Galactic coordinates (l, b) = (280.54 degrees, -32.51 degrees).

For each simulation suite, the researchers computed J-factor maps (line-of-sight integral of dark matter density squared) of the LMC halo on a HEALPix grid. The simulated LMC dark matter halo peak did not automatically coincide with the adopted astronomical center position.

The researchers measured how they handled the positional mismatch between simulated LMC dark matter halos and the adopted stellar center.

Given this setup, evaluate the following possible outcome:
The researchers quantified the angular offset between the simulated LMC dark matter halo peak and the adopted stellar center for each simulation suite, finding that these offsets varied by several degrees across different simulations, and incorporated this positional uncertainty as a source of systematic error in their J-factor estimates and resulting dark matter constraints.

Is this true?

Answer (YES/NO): NO